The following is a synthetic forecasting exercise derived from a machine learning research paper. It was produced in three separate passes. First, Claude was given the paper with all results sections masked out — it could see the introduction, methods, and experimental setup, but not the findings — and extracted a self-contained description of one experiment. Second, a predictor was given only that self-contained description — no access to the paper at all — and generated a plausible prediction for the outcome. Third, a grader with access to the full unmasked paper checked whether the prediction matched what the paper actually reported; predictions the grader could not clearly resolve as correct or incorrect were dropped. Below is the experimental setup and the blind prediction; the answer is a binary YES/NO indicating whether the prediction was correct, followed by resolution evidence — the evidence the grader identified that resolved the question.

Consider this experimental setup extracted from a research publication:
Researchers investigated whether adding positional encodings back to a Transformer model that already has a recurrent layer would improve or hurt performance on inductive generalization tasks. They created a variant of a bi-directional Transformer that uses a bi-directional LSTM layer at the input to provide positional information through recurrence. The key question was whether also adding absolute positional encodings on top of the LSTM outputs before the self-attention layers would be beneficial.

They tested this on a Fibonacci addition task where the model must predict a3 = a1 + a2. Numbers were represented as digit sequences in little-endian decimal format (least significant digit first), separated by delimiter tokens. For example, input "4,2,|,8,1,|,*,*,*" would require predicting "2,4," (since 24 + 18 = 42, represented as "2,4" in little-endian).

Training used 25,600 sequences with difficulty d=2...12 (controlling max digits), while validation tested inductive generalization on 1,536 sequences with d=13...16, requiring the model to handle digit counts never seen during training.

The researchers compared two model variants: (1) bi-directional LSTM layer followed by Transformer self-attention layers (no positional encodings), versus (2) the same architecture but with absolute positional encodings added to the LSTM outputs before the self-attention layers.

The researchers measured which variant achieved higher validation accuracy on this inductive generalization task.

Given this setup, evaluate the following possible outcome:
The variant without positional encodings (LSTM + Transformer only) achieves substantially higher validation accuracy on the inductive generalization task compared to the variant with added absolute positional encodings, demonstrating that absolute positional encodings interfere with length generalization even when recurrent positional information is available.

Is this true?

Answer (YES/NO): YES